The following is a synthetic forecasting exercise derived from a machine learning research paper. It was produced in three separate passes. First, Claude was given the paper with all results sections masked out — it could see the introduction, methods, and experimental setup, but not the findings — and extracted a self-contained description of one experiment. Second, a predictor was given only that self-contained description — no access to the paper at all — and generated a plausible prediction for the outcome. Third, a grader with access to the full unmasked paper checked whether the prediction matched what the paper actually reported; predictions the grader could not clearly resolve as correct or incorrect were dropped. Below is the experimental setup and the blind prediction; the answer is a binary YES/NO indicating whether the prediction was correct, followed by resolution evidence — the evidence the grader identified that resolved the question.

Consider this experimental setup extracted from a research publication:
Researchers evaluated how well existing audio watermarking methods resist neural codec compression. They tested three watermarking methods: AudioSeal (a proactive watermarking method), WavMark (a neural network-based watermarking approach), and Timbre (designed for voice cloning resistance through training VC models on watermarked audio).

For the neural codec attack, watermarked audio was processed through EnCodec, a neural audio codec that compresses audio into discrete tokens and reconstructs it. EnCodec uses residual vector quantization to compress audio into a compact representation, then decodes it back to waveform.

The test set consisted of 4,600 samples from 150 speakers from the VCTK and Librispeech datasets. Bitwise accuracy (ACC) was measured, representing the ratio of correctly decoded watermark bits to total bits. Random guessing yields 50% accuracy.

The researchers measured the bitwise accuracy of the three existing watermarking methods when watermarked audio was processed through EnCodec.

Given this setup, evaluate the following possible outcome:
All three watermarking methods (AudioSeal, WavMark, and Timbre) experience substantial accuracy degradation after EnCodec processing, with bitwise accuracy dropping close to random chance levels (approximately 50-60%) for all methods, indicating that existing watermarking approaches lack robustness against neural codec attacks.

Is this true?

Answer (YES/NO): NO